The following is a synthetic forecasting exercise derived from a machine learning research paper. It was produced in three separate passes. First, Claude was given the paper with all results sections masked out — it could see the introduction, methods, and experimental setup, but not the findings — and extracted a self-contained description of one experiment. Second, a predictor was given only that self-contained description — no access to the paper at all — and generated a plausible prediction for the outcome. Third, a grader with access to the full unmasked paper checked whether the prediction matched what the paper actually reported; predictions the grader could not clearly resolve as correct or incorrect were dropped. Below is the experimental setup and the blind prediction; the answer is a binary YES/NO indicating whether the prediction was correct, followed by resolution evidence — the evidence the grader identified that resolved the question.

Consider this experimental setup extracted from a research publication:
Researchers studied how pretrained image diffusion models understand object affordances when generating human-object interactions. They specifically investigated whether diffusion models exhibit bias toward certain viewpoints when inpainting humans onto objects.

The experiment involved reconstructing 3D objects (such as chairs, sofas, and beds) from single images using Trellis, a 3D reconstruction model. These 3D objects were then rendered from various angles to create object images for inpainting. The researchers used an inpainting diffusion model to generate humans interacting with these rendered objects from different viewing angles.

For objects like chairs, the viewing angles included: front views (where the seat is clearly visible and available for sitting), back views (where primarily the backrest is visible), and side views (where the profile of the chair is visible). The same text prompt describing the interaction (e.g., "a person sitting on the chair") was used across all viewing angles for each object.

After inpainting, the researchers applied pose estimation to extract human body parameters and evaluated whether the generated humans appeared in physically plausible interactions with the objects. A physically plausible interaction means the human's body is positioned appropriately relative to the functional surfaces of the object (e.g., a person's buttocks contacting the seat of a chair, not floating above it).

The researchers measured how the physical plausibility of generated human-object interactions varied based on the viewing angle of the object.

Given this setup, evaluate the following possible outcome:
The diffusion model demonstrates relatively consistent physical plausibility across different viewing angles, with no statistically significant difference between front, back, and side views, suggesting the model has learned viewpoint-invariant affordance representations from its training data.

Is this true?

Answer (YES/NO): NO